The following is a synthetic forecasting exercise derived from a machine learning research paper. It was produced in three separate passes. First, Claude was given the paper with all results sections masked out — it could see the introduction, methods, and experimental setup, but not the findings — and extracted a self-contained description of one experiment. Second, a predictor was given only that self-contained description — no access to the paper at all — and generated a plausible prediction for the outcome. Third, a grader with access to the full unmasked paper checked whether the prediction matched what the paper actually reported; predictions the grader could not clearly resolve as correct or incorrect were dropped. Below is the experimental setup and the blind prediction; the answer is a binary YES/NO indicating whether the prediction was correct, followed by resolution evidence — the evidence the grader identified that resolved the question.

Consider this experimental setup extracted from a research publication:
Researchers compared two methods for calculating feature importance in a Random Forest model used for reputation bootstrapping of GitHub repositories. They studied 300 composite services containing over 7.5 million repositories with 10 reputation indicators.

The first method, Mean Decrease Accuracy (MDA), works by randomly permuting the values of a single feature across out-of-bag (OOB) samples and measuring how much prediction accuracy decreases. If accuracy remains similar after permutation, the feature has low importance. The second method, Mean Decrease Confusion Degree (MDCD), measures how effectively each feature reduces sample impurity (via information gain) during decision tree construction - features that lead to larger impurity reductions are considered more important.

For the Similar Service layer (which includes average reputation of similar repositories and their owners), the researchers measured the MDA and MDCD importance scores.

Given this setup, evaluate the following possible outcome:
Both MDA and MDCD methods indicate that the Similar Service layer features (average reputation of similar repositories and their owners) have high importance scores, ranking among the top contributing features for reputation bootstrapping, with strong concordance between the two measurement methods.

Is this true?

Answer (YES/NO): NO